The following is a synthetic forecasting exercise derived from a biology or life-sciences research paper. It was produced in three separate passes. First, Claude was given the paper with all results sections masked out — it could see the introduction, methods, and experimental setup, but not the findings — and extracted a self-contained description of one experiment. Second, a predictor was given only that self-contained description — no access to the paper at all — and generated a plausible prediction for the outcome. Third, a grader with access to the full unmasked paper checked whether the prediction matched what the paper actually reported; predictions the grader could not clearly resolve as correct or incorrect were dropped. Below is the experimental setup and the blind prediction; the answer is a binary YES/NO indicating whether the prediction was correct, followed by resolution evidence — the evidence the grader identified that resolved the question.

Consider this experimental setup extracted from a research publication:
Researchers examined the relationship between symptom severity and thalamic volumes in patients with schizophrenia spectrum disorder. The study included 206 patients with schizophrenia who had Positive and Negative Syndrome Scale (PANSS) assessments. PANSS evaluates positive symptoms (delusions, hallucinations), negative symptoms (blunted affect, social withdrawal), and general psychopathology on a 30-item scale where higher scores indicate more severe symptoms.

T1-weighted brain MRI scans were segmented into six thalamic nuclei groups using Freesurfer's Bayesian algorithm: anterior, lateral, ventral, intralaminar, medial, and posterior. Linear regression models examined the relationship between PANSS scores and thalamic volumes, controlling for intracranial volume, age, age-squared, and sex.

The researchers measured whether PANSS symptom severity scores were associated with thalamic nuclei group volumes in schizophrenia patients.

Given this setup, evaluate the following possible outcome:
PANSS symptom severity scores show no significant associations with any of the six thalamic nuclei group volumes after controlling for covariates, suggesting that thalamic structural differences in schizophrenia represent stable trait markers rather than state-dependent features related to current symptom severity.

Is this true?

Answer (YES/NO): YES